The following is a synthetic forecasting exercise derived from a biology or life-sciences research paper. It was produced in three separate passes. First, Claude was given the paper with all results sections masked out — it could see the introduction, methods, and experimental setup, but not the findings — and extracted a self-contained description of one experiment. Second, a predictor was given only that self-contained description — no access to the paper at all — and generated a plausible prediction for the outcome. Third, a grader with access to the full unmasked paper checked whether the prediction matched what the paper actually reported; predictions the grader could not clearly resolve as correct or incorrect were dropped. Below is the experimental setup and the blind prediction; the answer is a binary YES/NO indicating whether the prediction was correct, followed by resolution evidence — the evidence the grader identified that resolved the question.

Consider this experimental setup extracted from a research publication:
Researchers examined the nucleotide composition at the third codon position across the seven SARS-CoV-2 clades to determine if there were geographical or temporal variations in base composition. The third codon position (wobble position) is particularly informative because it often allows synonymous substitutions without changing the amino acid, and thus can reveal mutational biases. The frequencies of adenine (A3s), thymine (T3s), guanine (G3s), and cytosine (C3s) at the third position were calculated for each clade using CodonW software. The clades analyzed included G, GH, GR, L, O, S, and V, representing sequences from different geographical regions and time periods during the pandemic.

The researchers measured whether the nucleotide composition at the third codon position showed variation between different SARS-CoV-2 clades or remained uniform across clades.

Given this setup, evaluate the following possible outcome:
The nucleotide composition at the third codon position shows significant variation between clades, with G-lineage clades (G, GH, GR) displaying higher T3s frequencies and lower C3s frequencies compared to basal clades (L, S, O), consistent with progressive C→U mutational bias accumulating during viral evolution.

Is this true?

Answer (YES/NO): NO